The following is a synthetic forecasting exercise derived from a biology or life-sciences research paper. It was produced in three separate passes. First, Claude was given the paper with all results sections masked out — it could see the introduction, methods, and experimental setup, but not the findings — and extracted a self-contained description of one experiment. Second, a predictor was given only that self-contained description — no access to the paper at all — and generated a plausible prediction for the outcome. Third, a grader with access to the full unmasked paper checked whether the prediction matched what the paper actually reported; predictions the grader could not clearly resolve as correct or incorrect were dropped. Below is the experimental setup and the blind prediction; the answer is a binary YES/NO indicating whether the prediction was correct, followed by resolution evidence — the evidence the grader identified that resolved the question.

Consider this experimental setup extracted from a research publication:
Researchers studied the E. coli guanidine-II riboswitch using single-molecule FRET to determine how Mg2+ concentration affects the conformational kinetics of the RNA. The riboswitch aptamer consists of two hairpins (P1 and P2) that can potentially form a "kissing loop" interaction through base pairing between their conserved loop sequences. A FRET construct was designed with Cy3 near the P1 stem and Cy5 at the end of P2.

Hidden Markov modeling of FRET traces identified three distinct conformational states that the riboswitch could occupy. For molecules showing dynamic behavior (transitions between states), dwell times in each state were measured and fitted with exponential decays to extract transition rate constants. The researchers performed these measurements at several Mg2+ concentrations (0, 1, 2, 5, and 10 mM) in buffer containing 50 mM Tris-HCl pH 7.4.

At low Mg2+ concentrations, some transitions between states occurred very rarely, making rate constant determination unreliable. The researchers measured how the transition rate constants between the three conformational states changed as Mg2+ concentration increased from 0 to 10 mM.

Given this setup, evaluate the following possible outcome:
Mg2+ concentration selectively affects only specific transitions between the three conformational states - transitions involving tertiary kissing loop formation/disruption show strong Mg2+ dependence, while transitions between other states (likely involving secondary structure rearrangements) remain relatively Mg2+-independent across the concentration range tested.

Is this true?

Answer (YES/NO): NO